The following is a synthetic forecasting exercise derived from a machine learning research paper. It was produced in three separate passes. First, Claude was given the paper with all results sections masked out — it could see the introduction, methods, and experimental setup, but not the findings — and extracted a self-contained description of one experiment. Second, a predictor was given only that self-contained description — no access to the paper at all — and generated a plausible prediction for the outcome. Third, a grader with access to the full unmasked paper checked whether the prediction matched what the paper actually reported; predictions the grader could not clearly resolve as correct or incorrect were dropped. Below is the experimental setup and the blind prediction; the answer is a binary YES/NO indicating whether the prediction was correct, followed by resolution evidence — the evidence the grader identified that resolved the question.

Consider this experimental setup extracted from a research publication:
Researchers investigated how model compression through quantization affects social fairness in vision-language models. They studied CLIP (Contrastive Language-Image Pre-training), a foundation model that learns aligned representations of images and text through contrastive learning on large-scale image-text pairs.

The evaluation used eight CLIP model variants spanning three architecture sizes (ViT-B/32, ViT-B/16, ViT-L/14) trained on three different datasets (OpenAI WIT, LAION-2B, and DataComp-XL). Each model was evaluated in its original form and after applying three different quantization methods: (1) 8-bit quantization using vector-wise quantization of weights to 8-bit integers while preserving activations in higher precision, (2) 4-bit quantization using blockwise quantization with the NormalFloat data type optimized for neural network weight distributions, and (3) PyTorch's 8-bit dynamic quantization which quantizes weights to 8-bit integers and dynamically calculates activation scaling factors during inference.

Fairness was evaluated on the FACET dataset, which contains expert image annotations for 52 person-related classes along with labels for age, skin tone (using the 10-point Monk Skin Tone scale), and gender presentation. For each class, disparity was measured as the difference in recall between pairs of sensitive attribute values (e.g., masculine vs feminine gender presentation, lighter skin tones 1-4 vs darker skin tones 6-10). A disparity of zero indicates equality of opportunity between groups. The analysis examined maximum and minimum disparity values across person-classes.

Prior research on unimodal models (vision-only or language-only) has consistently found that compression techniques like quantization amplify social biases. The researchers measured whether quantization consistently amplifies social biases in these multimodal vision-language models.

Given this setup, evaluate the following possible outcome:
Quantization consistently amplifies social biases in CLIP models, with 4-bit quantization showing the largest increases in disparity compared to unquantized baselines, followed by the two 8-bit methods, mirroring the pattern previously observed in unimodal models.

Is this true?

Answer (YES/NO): NO